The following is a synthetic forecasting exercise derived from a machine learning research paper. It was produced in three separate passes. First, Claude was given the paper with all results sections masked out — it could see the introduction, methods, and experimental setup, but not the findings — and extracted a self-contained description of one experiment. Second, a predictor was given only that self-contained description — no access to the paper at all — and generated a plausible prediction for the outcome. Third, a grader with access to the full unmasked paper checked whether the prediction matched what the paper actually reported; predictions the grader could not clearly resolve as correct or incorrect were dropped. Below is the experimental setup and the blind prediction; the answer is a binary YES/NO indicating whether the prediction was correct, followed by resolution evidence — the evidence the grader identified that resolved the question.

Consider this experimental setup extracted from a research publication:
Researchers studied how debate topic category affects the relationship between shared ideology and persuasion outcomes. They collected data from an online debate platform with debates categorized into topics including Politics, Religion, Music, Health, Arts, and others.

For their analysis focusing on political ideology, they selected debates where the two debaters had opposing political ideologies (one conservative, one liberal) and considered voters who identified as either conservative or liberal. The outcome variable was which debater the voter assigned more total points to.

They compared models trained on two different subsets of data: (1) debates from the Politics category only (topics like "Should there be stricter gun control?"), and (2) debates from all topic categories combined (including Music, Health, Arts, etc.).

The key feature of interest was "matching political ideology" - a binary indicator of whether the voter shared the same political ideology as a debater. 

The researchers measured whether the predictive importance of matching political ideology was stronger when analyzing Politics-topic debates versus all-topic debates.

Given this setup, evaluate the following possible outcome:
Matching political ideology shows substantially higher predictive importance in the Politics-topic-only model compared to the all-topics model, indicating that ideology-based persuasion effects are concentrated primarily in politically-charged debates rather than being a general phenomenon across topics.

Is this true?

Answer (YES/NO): NO